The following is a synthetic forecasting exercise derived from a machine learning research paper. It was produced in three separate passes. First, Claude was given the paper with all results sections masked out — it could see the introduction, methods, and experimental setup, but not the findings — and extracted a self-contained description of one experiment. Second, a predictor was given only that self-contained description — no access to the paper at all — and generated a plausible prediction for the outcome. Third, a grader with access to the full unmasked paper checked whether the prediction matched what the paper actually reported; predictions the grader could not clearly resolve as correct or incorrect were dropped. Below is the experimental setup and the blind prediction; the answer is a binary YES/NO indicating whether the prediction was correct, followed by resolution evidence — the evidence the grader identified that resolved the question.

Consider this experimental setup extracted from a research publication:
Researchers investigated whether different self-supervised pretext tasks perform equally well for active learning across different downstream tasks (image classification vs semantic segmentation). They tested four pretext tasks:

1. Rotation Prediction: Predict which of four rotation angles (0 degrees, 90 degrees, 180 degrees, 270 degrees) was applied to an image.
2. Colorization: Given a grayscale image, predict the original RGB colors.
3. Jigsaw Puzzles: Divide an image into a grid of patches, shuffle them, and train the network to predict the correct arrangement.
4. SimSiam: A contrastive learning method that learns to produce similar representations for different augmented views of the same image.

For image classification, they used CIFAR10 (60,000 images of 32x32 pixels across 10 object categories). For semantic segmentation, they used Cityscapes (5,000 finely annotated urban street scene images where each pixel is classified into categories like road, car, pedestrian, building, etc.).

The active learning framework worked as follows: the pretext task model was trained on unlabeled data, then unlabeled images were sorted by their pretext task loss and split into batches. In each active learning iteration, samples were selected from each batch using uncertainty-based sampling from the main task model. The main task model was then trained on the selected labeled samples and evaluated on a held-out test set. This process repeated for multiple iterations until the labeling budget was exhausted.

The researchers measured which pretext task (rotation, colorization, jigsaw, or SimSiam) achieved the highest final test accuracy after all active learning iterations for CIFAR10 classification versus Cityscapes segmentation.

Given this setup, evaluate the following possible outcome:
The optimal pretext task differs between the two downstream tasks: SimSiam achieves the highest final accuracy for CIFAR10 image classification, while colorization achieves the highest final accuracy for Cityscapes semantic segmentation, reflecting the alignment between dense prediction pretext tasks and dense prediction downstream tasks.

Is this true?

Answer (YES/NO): NO